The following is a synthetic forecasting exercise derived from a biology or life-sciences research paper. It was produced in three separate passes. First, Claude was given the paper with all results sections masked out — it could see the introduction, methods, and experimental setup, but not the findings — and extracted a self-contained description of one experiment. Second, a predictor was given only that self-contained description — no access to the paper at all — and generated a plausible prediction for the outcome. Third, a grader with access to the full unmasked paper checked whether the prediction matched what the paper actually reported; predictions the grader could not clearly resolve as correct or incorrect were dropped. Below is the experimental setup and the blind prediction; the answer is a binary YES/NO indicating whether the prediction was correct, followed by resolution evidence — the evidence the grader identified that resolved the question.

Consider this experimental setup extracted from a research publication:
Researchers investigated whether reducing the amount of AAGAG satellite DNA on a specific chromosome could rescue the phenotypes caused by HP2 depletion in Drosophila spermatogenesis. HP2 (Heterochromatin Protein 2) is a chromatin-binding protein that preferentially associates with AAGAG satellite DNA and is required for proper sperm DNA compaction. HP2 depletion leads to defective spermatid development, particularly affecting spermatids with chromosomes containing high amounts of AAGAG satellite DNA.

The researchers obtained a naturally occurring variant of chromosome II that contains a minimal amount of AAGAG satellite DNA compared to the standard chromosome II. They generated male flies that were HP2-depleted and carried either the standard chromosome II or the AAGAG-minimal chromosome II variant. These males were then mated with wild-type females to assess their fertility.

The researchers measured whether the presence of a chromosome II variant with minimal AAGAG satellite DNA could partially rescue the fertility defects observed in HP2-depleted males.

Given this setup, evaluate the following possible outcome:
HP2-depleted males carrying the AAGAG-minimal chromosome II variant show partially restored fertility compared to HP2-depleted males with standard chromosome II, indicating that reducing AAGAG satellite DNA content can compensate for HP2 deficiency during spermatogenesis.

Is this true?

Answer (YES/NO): YES